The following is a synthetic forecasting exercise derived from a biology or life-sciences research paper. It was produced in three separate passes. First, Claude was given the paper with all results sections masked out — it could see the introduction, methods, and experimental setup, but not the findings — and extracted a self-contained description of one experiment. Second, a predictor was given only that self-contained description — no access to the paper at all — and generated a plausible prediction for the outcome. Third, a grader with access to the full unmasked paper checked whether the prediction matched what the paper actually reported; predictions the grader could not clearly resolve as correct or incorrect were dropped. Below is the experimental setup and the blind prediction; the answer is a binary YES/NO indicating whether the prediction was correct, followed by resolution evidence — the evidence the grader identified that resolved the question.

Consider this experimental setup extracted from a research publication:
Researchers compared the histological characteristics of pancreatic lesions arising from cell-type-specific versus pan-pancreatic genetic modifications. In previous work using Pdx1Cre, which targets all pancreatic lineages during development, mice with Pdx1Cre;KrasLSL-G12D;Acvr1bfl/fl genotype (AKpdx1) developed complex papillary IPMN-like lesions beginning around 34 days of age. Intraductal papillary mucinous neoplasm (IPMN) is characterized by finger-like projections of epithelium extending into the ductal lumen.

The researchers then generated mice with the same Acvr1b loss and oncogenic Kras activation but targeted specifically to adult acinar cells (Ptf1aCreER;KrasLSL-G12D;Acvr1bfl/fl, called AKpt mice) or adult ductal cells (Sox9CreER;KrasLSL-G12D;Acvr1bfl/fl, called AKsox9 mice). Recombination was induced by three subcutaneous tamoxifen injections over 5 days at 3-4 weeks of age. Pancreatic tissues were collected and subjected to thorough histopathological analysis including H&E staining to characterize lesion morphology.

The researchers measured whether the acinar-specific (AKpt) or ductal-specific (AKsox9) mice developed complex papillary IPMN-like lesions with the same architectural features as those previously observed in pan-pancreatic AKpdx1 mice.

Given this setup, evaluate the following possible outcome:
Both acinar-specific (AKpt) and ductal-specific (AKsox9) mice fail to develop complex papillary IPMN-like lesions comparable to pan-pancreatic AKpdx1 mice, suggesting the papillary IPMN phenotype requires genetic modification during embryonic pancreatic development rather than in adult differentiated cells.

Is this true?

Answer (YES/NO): YES